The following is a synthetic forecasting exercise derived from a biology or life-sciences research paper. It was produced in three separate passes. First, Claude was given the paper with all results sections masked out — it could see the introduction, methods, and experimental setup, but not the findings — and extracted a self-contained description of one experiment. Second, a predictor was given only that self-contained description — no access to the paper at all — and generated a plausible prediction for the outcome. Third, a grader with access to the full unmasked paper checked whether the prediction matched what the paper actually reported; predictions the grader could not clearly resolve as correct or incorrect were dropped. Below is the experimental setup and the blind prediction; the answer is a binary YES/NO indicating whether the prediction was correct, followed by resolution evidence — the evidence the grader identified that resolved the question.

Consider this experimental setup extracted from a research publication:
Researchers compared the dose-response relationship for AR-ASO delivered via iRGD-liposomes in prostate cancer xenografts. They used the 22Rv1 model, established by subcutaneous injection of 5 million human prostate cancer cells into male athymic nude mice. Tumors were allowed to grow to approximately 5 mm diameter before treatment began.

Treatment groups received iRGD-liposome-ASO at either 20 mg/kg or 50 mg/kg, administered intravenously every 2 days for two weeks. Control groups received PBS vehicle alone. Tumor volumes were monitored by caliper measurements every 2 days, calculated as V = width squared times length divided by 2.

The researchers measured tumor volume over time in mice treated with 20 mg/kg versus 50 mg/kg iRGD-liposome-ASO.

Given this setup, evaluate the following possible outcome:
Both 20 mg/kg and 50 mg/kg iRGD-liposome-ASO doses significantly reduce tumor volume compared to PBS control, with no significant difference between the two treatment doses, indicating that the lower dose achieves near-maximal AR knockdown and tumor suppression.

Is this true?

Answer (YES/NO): NO